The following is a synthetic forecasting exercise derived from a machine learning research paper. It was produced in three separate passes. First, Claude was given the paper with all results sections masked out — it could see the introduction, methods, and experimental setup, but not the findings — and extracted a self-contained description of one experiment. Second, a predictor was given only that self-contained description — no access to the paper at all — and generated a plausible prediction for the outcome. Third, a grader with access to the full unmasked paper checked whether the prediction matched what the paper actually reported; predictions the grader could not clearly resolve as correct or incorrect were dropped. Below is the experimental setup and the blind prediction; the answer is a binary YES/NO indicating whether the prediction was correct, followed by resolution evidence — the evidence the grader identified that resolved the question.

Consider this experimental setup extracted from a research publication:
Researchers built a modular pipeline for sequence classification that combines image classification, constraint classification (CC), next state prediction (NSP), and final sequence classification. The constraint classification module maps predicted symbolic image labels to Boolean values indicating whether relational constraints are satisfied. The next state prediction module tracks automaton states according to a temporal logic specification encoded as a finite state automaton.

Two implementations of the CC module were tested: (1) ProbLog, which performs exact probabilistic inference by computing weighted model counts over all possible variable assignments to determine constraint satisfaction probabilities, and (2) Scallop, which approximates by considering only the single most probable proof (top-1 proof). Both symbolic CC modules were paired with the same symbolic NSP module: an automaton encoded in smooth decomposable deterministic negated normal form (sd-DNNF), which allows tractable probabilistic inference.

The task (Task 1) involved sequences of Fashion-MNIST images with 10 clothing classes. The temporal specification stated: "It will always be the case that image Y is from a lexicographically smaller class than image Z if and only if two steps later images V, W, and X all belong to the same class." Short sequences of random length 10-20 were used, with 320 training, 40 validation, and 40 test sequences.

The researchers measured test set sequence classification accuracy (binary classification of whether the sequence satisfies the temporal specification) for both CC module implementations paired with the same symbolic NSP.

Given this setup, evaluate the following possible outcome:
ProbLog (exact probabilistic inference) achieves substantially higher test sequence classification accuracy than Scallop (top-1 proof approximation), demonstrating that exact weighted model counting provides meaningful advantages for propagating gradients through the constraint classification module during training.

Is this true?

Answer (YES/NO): NO